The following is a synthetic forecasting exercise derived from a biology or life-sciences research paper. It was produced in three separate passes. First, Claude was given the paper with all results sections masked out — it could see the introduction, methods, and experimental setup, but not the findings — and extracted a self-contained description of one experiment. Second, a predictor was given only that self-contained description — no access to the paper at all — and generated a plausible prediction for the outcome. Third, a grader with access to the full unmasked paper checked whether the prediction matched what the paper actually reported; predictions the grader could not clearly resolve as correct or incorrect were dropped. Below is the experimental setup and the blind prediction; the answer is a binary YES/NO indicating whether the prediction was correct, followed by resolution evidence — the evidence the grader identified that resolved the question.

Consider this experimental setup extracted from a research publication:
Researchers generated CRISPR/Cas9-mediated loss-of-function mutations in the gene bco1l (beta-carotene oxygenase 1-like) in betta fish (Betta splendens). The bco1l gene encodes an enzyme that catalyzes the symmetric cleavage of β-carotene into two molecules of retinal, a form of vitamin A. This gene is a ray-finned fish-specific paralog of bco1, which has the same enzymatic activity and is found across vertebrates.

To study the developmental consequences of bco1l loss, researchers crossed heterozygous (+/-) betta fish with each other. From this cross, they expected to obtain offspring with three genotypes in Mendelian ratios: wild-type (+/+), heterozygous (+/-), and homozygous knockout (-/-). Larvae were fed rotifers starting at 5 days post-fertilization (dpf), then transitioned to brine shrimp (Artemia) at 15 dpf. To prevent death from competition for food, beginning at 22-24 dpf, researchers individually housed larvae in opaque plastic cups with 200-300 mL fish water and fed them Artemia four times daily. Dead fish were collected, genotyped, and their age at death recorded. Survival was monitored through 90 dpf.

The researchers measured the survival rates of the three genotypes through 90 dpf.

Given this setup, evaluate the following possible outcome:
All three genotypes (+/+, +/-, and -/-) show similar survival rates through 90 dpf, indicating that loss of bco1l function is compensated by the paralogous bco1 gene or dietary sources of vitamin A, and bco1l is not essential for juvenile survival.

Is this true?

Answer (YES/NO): NO